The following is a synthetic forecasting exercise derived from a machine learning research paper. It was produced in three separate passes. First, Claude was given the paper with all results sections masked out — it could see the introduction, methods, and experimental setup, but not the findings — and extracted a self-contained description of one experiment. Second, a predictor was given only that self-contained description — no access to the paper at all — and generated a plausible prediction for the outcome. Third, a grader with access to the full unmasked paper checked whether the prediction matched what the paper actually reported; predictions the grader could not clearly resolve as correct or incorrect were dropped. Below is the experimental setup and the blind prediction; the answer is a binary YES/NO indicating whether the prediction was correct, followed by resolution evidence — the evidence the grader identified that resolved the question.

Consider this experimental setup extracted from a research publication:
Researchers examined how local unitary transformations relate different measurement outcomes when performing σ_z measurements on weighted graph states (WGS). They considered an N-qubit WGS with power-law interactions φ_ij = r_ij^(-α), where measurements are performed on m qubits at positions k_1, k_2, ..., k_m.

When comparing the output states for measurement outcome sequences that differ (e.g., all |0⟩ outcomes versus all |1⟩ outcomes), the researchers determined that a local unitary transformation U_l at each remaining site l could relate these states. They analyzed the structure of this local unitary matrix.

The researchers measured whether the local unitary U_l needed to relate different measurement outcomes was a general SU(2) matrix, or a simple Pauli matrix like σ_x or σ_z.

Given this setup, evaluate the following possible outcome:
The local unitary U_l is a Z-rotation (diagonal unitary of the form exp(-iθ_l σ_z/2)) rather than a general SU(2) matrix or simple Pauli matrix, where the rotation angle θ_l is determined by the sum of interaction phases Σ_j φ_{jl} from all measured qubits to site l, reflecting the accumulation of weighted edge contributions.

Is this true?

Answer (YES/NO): YES